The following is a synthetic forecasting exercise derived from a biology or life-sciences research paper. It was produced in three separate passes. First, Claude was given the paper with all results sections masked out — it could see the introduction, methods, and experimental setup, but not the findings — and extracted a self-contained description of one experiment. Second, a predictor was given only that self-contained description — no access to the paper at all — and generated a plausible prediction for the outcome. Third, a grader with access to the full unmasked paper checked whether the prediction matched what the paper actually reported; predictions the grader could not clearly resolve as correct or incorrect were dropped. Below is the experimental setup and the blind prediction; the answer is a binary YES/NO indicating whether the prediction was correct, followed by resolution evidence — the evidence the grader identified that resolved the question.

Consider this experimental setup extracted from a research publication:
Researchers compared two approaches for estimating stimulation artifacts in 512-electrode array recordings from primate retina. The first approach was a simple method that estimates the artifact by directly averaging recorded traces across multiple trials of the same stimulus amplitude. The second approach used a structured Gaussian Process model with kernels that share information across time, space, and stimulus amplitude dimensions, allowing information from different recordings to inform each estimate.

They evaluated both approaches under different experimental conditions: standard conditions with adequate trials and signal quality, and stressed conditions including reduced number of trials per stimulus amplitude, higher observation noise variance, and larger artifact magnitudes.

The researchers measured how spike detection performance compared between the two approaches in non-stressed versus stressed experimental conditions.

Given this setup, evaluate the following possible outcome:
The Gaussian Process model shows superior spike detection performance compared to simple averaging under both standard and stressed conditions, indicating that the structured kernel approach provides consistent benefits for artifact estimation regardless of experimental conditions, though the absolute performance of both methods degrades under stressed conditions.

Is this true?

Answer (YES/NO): NO